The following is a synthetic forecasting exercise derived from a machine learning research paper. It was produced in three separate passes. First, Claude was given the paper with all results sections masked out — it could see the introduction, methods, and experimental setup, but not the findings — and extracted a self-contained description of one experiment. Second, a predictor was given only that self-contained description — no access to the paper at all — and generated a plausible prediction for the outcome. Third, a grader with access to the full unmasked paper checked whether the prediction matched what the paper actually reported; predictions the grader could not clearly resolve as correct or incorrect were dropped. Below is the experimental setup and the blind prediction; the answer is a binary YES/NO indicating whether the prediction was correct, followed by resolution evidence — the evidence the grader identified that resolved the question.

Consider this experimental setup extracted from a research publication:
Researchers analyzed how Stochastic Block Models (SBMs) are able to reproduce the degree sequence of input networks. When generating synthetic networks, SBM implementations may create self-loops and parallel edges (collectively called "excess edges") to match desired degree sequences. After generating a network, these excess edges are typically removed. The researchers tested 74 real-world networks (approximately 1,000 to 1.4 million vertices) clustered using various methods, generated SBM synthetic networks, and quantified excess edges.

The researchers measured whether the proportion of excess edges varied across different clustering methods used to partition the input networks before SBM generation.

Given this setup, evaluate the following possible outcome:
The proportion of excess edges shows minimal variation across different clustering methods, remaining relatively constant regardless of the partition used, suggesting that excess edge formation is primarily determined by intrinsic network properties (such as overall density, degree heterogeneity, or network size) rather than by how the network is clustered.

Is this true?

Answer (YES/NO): NO